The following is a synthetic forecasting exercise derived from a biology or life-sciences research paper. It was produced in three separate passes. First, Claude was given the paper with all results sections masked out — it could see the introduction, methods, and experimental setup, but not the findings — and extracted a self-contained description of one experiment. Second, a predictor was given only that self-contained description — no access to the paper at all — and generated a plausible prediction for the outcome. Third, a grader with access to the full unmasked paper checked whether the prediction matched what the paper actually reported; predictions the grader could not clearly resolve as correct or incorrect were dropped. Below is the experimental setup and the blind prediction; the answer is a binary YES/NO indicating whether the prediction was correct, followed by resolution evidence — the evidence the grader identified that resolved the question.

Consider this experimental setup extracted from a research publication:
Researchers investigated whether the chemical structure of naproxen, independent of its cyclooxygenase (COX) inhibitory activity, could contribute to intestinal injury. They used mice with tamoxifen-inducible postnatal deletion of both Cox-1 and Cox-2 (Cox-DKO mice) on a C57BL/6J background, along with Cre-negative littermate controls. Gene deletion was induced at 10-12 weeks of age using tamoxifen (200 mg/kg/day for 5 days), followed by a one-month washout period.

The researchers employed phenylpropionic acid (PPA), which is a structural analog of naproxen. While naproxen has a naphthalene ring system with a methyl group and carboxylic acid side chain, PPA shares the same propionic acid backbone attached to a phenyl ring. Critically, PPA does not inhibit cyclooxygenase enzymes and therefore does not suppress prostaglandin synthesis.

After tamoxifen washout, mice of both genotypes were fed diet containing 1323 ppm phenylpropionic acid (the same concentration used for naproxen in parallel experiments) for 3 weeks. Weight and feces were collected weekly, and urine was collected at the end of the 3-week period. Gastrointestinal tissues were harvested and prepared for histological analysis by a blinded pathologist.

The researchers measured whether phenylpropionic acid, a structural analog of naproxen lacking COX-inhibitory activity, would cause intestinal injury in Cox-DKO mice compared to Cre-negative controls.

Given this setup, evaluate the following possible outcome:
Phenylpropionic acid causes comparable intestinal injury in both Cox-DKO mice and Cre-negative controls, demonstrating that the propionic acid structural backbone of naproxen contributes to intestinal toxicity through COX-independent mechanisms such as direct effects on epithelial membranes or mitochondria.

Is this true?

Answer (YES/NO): NO